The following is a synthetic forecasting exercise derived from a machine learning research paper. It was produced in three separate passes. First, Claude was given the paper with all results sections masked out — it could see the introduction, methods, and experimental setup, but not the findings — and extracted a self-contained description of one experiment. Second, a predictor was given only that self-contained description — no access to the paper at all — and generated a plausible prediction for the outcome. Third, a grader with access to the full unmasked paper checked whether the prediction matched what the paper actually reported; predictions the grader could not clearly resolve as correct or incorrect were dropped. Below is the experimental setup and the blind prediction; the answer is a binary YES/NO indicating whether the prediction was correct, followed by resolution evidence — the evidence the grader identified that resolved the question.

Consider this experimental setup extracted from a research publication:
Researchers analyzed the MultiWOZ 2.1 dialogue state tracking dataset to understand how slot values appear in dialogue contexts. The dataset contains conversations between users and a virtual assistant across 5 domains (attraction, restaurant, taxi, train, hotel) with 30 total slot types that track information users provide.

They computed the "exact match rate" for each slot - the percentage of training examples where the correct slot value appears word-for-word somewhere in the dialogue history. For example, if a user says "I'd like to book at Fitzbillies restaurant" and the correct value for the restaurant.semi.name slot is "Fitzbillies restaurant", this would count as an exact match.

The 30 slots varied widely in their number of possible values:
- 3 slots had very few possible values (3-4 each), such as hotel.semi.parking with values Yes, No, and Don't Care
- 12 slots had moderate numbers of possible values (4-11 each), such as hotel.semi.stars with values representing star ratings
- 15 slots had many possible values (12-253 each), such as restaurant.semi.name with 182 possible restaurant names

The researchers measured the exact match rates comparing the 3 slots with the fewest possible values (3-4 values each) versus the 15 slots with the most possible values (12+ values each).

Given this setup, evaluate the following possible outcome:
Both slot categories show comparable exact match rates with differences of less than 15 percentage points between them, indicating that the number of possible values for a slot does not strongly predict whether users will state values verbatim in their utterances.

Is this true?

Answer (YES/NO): NO